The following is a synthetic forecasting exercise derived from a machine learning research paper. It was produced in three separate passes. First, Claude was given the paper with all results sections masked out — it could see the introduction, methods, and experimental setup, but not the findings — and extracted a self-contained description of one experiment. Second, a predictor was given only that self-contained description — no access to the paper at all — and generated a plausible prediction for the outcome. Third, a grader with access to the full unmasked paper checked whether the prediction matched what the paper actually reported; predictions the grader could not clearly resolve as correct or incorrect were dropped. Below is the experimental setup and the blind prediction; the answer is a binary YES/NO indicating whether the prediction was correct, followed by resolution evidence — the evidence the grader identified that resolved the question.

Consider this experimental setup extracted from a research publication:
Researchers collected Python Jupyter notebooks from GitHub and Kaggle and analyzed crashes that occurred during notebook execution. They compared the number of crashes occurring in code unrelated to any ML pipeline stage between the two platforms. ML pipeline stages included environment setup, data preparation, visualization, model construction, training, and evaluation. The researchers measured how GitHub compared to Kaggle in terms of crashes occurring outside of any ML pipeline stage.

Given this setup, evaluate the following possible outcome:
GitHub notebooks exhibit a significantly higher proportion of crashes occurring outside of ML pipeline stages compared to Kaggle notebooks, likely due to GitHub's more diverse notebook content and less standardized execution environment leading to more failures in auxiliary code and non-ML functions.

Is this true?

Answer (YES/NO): YES